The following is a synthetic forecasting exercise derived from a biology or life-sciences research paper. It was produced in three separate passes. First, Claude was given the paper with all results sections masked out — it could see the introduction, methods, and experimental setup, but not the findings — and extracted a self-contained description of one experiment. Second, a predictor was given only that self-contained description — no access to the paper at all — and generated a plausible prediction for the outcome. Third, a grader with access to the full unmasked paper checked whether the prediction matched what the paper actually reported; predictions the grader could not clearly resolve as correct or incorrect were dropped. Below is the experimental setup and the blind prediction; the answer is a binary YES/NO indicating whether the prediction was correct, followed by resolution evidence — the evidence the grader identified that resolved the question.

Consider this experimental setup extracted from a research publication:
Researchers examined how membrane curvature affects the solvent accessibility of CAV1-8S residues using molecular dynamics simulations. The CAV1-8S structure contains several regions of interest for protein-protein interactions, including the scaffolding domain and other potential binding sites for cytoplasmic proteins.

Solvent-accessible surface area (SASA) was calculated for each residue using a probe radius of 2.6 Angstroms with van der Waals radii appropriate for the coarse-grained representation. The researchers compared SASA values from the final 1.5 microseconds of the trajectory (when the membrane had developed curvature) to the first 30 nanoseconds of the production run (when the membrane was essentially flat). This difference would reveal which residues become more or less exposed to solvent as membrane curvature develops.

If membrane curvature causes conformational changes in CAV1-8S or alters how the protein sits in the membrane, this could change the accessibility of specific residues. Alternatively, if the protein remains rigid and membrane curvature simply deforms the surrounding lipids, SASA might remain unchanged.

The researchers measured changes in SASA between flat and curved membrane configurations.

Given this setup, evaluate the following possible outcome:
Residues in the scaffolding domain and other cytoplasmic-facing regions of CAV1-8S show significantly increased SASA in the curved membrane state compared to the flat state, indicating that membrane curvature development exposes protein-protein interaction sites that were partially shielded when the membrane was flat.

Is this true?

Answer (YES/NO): YES